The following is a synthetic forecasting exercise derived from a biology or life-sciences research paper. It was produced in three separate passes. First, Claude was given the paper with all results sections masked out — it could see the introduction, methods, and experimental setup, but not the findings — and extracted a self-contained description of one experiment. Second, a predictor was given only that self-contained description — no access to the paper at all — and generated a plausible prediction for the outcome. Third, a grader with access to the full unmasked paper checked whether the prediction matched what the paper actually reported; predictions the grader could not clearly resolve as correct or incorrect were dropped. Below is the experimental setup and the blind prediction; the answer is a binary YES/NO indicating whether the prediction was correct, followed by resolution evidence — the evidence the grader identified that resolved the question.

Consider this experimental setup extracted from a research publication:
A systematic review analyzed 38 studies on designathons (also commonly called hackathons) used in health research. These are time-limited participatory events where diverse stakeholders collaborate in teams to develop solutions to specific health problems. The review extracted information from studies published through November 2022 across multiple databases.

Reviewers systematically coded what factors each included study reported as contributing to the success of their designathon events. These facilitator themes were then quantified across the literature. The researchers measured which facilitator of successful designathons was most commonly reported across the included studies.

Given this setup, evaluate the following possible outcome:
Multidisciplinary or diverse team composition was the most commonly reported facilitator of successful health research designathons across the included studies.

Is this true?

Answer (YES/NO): YES